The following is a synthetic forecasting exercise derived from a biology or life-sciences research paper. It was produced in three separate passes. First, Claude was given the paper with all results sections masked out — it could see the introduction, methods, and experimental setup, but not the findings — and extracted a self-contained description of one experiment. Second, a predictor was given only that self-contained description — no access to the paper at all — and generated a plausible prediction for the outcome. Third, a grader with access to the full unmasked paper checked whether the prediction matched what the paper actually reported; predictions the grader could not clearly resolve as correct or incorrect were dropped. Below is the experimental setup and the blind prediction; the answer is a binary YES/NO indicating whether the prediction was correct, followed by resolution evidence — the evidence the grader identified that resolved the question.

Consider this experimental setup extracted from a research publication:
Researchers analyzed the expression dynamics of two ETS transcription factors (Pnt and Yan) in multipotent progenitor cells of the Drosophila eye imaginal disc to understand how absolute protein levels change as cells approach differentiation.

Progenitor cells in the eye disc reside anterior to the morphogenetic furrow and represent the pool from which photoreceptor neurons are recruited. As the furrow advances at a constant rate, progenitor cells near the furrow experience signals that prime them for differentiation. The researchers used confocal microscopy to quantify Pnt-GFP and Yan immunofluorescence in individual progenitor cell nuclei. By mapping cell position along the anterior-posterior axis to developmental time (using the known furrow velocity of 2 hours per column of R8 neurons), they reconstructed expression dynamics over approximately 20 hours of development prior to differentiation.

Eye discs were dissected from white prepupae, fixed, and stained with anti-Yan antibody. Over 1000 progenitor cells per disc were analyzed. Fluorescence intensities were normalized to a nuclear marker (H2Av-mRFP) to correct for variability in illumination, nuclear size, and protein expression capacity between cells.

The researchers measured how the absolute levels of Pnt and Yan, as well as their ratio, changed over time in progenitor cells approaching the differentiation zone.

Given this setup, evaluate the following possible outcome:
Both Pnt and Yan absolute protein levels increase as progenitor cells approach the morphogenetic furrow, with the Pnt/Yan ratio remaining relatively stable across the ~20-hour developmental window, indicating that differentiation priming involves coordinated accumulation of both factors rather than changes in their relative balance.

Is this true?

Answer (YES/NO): YES